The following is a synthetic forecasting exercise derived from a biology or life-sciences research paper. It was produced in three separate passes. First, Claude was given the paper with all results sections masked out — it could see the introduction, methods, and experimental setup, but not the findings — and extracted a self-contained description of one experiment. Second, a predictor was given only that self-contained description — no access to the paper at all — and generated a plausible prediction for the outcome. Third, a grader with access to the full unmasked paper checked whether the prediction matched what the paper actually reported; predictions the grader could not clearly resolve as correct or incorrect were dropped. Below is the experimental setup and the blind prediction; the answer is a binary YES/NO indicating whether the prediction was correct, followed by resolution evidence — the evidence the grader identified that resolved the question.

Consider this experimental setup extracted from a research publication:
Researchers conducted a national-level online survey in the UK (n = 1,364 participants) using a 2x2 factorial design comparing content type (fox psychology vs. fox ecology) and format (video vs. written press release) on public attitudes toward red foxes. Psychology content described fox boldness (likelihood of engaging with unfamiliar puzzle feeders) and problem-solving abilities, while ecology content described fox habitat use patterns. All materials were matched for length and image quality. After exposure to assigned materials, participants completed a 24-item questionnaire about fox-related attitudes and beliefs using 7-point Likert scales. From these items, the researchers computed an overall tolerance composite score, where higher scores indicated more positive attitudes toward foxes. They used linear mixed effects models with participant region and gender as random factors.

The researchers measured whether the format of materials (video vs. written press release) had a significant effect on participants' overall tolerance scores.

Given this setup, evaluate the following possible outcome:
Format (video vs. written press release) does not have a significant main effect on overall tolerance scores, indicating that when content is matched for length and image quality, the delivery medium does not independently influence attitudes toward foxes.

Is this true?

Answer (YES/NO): YES